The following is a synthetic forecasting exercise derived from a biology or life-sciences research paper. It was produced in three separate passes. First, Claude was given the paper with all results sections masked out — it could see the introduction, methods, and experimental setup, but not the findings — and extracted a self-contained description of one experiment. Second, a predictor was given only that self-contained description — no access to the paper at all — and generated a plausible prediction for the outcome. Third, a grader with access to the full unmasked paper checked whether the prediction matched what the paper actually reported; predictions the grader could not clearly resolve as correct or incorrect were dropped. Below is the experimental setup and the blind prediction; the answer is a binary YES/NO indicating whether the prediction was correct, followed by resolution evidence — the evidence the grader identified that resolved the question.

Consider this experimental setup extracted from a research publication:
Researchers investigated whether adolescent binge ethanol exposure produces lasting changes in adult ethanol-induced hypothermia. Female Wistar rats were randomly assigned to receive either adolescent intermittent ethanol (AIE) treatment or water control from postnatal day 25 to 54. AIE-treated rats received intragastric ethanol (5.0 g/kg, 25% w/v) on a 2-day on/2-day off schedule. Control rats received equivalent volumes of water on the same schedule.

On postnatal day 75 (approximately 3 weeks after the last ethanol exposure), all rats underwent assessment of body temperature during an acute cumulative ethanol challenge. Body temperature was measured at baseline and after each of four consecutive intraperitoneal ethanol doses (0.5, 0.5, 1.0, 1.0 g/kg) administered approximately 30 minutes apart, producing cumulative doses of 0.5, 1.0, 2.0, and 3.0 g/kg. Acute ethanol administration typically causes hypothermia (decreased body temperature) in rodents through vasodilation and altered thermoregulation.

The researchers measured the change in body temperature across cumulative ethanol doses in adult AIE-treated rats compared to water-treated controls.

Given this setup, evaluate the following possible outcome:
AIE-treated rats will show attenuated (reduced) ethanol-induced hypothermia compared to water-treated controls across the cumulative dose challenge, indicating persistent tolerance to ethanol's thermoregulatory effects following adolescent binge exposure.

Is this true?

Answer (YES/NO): YES